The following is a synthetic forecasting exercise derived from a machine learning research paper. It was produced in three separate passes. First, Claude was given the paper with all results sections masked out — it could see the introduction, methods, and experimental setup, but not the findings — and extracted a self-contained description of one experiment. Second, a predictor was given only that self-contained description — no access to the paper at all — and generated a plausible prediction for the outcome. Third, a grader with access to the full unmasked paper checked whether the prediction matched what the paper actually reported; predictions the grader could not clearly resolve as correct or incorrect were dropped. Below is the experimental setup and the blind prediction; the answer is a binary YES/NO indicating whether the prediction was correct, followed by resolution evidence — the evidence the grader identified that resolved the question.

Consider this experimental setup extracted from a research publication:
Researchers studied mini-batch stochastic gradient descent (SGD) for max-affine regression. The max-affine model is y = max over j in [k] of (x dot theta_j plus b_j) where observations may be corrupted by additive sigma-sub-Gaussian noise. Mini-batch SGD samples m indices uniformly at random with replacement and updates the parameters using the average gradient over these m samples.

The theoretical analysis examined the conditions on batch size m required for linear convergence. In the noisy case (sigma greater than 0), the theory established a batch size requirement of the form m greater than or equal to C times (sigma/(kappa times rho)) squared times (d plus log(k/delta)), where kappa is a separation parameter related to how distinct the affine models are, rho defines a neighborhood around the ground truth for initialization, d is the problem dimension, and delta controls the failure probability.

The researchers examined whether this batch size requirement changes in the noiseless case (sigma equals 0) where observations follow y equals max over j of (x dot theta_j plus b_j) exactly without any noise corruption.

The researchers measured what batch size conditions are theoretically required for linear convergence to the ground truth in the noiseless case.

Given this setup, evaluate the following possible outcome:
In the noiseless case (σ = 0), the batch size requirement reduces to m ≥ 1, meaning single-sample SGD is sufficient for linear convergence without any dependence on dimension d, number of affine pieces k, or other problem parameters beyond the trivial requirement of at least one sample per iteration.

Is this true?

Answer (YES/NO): YES